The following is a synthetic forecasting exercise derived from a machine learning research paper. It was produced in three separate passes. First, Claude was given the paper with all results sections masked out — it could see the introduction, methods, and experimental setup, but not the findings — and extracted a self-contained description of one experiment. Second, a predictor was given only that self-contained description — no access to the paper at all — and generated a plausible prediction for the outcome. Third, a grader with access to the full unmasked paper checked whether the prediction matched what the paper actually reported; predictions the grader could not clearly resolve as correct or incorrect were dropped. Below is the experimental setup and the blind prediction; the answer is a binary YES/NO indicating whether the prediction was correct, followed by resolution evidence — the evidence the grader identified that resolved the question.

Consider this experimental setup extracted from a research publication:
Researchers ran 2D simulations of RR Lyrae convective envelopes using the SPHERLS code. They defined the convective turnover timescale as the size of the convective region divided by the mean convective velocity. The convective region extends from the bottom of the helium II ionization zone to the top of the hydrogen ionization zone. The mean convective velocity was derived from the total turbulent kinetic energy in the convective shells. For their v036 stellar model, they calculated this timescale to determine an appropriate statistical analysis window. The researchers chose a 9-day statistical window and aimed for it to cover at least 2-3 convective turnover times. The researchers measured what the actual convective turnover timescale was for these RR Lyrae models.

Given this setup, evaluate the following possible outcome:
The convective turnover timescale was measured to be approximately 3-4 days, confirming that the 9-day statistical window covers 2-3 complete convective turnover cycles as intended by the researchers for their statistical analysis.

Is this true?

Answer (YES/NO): NO